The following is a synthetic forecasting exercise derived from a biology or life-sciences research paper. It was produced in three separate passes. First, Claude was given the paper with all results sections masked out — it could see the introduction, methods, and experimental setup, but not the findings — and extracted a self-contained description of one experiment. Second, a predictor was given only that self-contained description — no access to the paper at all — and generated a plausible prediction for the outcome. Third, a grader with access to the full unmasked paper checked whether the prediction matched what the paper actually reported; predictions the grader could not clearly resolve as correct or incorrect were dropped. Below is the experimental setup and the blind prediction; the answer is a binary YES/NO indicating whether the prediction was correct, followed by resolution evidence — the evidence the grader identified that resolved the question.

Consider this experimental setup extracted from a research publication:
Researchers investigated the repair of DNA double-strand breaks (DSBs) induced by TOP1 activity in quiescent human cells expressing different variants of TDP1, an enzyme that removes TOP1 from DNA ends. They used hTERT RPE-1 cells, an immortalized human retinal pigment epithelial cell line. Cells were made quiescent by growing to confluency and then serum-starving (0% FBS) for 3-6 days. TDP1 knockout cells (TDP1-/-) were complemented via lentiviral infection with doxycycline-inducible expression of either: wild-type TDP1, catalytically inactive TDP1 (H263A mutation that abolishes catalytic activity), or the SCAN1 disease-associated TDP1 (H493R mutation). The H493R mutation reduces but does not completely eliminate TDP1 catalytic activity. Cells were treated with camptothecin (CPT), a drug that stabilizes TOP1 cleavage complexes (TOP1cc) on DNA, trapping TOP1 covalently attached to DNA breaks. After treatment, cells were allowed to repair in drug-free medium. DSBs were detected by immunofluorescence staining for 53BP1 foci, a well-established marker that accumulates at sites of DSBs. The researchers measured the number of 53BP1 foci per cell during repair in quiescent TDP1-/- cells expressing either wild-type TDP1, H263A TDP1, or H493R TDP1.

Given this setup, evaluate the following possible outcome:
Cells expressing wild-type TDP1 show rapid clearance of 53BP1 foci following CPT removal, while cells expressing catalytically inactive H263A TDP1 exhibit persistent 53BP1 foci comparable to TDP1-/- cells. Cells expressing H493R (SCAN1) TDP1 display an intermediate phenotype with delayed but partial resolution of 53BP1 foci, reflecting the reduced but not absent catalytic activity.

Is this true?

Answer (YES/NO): NO